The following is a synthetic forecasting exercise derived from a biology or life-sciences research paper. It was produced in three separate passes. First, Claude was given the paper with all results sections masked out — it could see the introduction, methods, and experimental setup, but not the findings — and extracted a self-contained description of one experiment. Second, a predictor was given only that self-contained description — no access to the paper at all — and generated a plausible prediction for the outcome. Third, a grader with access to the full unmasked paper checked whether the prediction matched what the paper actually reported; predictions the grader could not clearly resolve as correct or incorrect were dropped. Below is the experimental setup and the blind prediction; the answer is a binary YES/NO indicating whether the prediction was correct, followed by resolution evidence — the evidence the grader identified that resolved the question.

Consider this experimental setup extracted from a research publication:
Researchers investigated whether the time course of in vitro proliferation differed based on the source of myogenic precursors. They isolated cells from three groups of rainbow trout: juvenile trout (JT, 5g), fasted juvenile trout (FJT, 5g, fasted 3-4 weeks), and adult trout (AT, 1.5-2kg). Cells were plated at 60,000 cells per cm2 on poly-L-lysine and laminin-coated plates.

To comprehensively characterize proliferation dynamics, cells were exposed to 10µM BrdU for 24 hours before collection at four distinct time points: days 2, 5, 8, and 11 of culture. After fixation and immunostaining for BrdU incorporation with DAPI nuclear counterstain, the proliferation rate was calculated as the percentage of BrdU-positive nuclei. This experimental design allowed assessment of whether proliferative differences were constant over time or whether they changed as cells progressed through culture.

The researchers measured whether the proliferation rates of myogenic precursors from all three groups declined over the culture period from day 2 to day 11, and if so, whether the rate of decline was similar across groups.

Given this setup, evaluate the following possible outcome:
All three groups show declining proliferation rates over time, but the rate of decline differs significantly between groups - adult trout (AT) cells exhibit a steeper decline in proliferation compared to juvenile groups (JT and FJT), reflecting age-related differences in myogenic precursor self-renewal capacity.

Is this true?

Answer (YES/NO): NO